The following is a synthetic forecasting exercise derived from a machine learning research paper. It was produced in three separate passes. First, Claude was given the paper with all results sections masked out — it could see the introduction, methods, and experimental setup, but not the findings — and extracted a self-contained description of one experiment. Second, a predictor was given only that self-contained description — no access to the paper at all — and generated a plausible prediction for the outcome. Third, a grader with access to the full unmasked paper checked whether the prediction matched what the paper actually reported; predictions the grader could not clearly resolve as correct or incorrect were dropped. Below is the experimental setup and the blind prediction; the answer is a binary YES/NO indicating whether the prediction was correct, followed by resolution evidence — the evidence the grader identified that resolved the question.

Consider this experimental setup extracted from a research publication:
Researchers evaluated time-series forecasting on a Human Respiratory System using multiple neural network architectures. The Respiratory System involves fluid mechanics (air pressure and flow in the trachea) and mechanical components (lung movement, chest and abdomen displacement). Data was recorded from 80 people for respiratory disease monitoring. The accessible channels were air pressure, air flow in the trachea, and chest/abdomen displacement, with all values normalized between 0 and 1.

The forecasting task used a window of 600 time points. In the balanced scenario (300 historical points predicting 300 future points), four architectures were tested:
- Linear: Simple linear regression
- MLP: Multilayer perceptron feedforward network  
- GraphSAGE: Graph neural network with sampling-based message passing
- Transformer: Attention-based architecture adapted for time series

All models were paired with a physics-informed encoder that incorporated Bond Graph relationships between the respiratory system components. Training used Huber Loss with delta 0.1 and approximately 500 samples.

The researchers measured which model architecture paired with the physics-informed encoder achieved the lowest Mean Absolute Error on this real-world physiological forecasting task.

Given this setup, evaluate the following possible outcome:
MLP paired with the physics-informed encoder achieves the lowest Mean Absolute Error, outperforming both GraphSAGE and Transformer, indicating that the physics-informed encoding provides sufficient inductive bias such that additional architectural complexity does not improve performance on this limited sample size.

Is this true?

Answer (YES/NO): NO